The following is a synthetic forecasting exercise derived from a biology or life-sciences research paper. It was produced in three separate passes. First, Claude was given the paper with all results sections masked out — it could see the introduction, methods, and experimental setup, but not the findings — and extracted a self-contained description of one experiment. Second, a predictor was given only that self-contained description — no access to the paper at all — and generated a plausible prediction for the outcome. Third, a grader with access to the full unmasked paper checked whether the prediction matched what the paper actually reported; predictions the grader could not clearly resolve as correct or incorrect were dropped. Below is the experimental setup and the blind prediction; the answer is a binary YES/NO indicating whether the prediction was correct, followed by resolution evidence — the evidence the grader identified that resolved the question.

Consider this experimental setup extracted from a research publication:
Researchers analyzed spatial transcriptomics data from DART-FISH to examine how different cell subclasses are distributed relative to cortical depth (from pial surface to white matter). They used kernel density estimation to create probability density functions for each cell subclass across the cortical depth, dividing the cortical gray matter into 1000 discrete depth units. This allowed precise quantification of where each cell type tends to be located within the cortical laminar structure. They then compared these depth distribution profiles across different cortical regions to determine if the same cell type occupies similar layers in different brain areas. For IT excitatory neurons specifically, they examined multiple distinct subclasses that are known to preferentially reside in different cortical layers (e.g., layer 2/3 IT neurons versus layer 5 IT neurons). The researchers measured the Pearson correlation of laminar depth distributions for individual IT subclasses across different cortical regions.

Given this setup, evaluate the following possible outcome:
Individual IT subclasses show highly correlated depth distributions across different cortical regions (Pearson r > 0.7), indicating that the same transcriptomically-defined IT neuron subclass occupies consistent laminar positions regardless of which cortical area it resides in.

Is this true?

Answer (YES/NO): NO